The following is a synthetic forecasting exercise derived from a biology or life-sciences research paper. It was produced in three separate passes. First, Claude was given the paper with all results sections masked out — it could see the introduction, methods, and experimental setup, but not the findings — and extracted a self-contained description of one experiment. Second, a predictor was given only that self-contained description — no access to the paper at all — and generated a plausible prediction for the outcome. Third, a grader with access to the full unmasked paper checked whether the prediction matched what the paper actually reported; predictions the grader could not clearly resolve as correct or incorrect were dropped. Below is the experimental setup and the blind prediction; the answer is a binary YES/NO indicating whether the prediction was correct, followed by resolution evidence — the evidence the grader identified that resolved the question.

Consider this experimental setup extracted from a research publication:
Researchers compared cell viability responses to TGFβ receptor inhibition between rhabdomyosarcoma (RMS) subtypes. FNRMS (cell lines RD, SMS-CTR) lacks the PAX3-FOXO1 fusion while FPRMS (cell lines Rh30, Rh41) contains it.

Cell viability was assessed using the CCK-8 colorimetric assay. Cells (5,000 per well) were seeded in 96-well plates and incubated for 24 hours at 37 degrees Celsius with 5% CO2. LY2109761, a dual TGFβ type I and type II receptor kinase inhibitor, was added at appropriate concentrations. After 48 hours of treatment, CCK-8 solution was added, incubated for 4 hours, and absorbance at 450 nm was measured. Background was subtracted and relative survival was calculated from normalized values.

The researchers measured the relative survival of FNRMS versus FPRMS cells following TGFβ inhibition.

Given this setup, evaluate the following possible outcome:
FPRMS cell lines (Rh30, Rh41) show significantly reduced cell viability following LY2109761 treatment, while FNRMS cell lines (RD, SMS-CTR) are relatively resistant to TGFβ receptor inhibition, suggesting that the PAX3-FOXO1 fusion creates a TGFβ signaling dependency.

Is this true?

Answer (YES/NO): NO